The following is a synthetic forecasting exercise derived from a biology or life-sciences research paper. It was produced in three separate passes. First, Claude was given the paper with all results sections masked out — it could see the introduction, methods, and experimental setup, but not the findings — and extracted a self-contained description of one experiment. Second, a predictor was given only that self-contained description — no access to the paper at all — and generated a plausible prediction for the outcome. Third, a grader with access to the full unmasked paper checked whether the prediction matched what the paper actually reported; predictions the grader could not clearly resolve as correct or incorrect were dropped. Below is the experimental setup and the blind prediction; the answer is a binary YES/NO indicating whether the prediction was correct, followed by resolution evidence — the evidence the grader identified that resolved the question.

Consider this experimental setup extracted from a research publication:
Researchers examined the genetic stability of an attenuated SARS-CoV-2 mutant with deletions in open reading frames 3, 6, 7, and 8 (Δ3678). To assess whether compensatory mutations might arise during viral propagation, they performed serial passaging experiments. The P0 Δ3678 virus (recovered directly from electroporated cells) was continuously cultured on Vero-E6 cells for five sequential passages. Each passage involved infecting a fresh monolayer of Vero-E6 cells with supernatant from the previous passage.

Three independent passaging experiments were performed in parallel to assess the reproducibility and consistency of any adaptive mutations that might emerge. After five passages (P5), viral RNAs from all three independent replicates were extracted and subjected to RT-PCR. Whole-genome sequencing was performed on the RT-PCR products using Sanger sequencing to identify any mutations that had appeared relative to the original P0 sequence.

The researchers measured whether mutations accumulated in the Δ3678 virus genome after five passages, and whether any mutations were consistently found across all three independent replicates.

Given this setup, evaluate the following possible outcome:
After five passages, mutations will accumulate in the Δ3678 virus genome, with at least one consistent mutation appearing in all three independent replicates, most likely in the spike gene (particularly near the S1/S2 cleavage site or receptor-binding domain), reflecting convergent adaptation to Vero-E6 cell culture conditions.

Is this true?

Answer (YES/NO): YES